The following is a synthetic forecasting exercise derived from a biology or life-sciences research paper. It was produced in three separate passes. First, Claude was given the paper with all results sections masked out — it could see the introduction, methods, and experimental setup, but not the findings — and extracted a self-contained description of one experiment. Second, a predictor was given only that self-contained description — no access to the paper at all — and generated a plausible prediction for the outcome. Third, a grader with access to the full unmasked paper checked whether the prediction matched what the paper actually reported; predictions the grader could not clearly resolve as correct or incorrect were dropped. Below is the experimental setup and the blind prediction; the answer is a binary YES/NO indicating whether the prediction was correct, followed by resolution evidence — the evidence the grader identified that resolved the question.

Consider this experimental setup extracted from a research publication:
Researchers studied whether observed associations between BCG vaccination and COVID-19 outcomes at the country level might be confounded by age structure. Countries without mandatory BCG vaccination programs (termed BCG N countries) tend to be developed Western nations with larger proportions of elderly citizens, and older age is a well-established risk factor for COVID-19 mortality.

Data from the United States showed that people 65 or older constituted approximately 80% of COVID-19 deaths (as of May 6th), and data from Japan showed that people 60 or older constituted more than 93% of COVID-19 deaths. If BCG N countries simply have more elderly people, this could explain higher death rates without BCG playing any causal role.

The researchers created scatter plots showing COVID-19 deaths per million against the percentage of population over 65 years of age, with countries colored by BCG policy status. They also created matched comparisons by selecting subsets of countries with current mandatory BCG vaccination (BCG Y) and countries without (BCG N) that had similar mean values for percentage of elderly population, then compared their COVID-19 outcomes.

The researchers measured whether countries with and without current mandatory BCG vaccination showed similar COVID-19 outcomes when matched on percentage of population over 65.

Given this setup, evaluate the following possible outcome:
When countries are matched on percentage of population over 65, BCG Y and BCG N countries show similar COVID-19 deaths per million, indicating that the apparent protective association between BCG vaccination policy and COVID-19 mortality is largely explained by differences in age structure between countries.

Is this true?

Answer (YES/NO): NO